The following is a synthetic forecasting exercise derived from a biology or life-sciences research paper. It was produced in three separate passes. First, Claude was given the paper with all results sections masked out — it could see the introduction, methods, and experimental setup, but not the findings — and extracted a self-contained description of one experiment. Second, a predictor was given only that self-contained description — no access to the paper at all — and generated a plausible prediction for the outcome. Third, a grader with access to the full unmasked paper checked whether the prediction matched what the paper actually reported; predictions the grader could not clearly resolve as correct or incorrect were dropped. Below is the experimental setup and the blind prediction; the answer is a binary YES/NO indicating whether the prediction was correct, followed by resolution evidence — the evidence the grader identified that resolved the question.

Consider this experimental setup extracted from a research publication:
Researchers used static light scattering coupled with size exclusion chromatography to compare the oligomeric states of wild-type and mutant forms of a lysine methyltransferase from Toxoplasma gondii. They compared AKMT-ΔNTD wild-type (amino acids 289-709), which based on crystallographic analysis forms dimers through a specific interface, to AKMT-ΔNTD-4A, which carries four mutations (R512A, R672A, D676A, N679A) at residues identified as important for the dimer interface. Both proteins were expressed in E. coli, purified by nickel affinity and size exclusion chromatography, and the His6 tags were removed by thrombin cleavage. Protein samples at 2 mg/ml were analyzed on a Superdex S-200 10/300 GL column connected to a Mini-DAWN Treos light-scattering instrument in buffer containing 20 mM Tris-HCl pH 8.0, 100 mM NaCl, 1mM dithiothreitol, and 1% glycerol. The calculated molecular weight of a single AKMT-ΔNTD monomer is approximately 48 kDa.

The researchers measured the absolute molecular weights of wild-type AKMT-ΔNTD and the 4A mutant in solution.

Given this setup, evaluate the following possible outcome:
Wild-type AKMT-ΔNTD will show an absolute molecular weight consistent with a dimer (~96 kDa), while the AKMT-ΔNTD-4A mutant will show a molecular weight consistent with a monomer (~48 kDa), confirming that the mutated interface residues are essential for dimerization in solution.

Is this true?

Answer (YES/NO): YES